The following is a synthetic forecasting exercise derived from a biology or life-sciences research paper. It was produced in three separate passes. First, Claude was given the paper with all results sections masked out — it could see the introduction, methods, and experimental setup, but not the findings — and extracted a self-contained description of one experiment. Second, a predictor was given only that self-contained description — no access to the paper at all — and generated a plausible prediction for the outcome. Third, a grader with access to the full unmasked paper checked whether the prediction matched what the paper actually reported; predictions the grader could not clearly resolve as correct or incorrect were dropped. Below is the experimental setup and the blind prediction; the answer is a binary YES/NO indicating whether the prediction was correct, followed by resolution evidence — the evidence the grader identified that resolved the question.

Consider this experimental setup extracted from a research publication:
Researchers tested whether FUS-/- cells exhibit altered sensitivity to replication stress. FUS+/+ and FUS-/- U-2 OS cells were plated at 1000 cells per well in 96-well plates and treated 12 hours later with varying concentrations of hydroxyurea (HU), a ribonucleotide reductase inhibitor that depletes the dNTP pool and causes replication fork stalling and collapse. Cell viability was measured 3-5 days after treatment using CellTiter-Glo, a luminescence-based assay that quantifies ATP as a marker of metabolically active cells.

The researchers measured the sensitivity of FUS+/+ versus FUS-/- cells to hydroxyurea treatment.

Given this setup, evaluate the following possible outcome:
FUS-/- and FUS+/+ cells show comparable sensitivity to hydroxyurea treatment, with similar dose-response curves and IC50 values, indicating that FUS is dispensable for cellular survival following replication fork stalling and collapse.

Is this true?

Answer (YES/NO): YES